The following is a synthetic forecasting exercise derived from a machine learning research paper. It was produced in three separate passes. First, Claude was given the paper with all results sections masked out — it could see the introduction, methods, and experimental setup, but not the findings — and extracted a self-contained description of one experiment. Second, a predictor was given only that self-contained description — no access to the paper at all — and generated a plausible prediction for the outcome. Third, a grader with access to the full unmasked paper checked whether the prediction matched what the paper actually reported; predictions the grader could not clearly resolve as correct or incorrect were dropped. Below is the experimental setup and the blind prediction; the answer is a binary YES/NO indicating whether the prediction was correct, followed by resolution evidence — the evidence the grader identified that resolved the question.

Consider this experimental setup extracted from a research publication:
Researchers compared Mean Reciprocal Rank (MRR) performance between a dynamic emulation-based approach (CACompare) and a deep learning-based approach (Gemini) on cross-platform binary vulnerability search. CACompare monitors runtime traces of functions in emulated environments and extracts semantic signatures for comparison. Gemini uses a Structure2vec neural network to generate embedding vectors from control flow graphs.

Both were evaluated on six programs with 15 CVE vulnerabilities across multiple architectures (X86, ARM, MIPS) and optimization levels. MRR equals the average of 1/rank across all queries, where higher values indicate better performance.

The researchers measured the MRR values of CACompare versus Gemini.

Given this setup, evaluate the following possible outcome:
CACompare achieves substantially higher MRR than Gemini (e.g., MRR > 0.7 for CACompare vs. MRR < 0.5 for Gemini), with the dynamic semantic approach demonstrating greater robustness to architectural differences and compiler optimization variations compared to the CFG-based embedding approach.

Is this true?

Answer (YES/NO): NO